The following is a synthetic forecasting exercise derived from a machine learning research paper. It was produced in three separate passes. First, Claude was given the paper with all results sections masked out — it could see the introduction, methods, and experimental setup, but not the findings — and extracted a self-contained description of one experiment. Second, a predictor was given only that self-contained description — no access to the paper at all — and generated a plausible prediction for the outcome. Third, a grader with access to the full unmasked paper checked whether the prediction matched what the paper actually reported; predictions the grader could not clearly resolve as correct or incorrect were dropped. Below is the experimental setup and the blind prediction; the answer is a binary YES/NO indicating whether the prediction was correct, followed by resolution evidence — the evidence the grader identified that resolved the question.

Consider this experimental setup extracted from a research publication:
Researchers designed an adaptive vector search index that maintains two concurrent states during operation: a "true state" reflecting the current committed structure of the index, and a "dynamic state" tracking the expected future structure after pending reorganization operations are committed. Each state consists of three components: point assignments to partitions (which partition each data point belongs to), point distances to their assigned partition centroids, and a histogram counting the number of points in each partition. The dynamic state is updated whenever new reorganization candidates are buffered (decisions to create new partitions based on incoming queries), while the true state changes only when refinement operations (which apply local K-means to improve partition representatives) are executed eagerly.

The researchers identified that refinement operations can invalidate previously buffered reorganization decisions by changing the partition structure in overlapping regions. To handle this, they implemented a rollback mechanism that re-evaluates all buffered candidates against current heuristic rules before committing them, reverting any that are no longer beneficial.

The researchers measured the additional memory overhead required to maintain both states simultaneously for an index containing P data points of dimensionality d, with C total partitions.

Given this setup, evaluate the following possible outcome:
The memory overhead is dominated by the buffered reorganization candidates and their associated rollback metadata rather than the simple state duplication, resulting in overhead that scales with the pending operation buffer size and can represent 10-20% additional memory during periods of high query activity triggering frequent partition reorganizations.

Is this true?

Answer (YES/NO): NO